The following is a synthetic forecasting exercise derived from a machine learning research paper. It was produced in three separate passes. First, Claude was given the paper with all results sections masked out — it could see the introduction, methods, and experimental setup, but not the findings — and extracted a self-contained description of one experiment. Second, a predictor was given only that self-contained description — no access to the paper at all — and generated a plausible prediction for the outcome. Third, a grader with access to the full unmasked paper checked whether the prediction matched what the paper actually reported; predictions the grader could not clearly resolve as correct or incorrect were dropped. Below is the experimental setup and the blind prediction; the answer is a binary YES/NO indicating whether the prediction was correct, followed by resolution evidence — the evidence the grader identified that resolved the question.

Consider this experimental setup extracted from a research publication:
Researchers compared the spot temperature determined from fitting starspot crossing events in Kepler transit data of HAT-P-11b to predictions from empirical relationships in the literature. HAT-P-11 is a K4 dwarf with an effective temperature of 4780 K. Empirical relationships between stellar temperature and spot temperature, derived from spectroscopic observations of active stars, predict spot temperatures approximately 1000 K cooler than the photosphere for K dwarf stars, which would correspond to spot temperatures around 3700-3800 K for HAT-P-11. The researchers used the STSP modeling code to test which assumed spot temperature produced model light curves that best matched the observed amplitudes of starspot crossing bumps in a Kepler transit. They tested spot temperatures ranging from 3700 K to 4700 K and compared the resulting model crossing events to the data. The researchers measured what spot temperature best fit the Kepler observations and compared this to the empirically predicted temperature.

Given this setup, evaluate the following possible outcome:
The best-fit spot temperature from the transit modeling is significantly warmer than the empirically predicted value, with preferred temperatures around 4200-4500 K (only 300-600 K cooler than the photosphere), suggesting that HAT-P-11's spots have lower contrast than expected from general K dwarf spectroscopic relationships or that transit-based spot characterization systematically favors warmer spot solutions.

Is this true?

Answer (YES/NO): YES